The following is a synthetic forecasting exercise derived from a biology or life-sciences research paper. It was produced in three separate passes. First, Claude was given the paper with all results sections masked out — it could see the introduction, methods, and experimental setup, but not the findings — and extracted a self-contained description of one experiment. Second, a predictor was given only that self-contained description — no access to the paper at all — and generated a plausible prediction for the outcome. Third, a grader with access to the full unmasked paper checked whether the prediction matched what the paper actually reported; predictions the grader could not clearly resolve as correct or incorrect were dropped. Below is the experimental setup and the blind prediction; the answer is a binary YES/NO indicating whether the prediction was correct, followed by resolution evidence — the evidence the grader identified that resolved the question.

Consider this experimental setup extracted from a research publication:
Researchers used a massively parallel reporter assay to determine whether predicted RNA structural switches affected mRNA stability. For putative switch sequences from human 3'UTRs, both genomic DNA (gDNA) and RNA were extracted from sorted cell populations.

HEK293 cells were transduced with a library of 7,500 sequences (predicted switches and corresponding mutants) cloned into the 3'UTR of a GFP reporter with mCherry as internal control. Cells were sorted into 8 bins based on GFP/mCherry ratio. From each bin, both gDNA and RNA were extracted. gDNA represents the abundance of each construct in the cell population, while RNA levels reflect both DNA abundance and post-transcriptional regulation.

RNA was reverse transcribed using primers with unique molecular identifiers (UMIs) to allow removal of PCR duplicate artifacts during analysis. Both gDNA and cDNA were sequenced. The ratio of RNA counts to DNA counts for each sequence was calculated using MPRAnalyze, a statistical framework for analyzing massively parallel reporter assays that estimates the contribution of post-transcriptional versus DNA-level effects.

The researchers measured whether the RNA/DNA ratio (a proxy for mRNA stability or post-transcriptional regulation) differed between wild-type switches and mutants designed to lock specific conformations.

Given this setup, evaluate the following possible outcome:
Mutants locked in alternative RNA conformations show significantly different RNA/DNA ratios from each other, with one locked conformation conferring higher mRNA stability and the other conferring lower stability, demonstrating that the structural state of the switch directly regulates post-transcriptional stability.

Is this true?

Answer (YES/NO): YES